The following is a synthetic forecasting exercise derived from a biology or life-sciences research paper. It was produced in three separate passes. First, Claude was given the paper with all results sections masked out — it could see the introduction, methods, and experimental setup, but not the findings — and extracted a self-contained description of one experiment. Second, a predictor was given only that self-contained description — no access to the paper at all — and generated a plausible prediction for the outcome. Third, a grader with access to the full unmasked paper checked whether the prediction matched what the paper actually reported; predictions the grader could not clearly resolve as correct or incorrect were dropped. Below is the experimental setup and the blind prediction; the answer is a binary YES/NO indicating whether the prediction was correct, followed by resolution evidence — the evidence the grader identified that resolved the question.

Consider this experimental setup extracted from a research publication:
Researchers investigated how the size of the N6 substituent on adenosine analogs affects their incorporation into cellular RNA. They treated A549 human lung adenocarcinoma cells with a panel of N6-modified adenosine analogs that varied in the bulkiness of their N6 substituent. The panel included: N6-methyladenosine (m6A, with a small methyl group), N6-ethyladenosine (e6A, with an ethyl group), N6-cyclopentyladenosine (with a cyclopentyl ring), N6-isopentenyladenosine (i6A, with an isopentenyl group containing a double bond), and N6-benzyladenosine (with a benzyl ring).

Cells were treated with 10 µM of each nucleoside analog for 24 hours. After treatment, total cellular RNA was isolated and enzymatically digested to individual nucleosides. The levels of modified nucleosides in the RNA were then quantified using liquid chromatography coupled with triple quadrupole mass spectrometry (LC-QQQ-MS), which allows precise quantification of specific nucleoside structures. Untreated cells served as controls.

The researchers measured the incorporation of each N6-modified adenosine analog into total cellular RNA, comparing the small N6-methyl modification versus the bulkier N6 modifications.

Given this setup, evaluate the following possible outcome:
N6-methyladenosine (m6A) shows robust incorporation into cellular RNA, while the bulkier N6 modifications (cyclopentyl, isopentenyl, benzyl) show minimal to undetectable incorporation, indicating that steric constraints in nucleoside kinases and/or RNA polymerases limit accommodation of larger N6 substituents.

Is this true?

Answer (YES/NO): NO